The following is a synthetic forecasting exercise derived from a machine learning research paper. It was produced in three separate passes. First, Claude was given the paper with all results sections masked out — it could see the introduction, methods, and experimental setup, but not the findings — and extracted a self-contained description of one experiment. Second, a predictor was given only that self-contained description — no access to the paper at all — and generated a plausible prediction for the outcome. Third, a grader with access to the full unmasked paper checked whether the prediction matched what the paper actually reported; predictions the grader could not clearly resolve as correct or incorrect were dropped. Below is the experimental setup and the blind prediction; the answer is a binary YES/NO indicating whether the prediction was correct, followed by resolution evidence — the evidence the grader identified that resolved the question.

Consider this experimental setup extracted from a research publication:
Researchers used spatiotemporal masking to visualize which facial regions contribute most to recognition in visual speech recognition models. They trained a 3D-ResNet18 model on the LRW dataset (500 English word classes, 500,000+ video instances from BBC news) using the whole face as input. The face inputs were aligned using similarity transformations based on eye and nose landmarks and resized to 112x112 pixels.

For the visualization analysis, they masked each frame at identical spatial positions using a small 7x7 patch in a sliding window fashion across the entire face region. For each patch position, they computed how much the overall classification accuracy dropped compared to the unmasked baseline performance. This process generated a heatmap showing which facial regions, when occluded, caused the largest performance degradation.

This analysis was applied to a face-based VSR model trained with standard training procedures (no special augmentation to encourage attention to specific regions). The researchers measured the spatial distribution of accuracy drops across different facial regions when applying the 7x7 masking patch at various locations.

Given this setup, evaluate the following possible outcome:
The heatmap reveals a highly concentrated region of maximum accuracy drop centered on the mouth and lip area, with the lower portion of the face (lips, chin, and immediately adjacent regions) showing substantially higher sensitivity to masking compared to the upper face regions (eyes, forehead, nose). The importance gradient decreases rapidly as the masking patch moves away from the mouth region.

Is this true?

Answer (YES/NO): YES